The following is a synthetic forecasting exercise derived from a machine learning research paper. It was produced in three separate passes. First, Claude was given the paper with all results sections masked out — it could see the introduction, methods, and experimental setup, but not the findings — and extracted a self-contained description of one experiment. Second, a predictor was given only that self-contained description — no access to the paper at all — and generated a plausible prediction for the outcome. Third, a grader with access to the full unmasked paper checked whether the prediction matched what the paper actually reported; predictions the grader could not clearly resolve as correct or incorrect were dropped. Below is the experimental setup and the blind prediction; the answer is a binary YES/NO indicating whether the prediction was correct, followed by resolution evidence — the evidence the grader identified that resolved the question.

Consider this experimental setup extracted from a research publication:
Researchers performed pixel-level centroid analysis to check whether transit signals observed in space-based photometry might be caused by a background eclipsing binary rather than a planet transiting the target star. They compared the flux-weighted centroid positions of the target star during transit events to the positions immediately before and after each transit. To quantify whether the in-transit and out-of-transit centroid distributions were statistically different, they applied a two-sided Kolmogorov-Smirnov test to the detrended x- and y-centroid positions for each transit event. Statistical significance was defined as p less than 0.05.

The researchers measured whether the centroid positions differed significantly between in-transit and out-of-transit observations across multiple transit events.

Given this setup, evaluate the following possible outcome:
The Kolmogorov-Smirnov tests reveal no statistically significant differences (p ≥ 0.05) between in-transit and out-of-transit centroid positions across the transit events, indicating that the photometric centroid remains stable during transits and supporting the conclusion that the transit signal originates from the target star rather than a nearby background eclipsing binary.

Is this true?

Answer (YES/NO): YES